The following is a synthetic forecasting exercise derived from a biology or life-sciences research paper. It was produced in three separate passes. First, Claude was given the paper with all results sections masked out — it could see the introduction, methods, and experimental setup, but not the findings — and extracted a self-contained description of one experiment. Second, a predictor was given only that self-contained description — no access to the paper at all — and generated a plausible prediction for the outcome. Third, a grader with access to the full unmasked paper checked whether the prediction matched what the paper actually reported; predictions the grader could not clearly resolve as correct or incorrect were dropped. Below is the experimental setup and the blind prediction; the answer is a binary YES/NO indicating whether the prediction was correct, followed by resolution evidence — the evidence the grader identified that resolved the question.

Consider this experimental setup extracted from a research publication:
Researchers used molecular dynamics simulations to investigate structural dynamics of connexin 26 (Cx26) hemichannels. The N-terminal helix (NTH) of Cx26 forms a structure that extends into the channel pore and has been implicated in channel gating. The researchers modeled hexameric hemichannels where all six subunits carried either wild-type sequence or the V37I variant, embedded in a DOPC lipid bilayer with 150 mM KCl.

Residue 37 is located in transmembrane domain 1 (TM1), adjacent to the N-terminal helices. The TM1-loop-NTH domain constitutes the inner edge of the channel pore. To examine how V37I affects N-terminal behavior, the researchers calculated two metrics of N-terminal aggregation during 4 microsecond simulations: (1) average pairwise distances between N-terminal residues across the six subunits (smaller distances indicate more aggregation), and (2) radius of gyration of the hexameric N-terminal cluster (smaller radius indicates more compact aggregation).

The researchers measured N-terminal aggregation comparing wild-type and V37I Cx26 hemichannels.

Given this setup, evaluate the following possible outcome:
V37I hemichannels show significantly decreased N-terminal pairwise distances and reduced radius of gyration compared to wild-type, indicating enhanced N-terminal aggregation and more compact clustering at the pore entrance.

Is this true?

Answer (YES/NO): YES